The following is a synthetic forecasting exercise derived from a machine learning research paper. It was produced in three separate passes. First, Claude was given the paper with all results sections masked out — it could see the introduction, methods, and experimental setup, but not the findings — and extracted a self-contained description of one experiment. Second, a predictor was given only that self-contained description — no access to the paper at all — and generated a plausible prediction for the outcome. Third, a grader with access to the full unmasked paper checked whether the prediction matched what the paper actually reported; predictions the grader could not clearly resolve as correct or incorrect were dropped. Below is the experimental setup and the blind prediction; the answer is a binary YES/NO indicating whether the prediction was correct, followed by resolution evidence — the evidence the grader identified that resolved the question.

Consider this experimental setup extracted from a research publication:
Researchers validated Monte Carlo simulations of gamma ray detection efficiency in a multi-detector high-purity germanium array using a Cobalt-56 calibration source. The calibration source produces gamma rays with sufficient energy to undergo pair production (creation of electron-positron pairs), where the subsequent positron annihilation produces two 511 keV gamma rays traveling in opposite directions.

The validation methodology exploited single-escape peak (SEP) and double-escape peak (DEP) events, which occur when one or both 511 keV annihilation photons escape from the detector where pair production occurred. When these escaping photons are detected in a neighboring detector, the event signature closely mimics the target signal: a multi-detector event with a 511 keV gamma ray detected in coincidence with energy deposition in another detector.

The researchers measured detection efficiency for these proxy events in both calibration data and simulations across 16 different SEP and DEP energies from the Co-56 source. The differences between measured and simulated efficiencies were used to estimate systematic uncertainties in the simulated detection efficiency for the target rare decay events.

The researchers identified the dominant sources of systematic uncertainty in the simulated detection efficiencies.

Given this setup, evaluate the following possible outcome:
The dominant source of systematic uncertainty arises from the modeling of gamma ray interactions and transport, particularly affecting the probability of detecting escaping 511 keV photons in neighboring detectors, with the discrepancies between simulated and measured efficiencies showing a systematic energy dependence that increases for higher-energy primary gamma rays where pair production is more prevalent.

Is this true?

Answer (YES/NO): NO